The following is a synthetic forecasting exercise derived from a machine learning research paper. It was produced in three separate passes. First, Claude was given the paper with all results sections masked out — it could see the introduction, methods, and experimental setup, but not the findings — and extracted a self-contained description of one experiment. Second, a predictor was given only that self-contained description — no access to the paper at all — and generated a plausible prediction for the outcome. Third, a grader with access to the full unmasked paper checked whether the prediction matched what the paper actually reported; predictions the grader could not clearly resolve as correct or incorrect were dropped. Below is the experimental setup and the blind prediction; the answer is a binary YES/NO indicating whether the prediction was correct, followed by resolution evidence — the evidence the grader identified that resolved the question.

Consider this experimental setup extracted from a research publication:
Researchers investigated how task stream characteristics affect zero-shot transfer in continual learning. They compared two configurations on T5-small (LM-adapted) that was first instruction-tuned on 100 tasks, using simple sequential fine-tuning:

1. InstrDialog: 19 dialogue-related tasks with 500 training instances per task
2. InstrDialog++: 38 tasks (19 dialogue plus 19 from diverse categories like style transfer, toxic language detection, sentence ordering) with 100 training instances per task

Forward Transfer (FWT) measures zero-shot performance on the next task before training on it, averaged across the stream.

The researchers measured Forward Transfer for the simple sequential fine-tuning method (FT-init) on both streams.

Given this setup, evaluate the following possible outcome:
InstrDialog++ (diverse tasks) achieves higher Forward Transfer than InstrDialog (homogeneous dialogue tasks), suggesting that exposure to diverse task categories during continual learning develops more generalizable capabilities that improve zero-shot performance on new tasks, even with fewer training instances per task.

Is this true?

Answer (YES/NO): YES